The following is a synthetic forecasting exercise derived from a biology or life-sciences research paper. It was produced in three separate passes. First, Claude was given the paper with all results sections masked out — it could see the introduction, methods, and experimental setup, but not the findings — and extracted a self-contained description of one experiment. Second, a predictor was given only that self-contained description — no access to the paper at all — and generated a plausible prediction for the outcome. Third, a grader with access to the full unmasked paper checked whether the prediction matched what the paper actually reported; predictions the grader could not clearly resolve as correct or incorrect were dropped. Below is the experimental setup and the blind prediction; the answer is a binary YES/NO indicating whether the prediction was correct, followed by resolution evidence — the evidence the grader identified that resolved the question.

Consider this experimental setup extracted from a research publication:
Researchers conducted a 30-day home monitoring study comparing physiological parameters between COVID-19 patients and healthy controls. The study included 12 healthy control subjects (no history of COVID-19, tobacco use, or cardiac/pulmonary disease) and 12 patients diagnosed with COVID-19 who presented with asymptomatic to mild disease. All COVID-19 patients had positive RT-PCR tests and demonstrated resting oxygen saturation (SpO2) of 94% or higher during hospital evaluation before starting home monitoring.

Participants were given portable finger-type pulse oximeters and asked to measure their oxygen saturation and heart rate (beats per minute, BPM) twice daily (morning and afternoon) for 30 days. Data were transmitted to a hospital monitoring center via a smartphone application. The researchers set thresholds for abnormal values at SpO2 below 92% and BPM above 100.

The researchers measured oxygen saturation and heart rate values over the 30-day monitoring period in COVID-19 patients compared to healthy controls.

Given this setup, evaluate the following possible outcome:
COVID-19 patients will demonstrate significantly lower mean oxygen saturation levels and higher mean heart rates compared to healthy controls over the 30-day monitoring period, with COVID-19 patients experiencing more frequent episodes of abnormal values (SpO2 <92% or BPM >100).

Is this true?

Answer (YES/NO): YES